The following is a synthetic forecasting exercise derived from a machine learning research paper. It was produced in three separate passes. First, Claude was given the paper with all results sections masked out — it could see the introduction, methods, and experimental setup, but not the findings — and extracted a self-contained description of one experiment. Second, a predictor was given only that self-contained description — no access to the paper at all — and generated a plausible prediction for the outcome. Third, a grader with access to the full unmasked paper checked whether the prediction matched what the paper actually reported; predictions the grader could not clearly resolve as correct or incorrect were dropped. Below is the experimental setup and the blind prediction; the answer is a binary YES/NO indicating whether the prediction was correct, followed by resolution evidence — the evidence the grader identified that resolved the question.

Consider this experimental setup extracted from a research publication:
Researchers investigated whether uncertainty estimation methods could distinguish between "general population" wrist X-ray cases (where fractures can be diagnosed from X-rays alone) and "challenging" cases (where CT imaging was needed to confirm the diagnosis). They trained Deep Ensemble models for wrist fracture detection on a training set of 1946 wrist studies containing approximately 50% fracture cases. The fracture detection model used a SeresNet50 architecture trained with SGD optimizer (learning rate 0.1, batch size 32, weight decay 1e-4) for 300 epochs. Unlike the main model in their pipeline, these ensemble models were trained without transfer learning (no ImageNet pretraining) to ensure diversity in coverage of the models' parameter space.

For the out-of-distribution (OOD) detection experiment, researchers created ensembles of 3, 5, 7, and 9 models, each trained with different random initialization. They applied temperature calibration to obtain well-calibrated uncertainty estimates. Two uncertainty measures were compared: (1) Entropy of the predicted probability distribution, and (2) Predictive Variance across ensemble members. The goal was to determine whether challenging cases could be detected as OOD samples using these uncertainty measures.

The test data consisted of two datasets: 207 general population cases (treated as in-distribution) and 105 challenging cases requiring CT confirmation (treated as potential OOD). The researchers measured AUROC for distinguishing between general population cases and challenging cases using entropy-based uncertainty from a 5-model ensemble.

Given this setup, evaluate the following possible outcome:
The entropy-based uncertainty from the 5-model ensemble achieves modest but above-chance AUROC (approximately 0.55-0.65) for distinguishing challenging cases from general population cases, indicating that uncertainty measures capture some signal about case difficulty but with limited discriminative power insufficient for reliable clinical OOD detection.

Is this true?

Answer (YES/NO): NO